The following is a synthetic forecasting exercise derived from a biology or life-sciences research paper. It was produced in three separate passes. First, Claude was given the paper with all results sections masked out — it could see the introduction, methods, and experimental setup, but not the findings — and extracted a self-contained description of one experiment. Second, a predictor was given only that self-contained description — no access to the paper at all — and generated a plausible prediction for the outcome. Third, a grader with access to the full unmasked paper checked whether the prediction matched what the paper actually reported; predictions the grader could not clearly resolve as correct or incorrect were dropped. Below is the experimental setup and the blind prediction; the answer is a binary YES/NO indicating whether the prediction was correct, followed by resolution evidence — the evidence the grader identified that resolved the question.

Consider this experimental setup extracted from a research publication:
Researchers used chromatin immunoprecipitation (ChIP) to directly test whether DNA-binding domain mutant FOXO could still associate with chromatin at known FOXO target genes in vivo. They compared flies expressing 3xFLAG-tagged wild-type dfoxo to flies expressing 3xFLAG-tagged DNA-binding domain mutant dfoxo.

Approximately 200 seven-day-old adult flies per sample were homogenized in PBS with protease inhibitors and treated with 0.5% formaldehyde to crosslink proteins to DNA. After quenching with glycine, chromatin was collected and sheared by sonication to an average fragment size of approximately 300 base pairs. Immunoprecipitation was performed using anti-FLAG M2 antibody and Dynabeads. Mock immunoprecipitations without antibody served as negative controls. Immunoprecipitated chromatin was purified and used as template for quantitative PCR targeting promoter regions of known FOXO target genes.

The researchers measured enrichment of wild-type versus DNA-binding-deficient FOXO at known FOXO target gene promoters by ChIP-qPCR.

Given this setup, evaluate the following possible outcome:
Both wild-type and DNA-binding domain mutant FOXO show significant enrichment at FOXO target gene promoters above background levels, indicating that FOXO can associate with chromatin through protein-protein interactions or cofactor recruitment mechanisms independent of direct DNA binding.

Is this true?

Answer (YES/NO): NO